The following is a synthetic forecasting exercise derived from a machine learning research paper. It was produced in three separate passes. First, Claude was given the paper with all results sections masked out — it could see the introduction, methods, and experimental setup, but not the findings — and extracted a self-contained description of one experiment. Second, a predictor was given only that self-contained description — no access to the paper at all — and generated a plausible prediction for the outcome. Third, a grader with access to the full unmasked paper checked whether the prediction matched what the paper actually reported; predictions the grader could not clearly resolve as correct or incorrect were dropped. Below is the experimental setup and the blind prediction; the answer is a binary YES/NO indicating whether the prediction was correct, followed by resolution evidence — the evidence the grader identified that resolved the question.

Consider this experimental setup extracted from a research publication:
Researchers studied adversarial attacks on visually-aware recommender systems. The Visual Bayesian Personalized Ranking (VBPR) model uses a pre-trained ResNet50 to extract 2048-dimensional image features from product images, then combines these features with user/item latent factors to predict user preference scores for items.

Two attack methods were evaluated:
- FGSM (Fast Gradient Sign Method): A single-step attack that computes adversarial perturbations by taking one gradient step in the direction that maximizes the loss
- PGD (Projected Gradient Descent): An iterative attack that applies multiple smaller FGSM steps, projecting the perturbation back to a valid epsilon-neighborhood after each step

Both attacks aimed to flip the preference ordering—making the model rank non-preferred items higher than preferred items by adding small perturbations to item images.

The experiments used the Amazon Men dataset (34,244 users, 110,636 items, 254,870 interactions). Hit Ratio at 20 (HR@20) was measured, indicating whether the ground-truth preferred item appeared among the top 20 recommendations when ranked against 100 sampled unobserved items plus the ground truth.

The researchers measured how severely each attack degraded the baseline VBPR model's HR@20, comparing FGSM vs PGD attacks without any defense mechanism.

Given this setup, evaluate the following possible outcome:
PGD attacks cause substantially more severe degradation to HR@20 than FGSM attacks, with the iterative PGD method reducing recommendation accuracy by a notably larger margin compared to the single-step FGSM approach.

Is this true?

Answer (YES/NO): YES